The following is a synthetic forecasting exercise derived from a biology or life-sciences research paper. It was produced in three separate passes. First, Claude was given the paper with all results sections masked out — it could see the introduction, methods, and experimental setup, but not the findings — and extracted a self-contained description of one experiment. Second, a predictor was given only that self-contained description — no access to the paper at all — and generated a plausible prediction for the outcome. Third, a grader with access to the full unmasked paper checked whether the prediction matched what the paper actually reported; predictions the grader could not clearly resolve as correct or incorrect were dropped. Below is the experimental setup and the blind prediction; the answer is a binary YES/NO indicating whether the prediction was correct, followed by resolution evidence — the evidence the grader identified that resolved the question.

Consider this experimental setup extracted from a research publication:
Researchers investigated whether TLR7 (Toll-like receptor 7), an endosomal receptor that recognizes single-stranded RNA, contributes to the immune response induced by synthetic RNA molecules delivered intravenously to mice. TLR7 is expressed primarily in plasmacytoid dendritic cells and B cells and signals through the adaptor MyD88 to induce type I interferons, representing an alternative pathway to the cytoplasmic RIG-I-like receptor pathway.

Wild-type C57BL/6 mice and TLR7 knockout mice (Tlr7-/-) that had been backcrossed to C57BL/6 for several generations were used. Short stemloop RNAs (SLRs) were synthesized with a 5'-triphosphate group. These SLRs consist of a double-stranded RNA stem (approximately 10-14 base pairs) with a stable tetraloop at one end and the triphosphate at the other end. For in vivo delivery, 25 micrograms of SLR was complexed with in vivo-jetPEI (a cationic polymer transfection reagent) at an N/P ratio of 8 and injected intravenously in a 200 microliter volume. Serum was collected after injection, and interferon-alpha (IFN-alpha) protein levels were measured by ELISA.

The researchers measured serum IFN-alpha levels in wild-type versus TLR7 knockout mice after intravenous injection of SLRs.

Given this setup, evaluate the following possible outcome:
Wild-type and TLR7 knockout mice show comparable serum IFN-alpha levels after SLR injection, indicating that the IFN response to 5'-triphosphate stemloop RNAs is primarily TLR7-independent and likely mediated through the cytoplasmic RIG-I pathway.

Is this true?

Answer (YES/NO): YES